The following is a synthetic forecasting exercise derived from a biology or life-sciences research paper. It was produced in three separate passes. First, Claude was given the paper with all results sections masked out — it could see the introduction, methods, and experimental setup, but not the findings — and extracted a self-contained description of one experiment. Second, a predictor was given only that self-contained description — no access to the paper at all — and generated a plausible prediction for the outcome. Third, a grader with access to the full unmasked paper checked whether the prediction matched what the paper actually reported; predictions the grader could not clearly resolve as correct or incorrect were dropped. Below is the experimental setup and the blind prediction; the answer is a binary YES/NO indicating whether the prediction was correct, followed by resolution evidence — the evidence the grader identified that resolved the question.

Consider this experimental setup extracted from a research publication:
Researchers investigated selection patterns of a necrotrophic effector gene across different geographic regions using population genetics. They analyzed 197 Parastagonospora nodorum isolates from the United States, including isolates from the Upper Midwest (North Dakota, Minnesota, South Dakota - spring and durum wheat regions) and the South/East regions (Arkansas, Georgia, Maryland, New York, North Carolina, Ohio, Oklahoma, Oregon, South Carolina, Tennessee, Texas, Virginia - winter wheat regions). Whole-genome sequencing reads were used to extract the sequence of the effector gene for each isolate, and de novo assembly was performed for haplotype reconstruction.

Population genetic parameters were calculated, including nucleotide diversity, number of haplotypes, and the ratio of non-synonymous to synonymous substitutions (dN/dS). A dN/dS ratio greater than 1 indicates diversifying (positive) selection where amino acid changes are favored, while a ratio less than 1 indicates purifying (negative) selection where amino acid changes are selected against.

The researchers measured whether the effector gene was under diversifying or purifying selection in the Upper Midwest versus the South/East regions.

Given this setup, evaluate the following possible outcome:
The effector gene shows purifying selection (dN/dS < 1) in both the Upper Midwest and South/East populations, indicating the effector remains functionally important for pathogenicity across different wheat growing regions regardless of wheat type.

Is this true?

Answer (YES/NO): NO